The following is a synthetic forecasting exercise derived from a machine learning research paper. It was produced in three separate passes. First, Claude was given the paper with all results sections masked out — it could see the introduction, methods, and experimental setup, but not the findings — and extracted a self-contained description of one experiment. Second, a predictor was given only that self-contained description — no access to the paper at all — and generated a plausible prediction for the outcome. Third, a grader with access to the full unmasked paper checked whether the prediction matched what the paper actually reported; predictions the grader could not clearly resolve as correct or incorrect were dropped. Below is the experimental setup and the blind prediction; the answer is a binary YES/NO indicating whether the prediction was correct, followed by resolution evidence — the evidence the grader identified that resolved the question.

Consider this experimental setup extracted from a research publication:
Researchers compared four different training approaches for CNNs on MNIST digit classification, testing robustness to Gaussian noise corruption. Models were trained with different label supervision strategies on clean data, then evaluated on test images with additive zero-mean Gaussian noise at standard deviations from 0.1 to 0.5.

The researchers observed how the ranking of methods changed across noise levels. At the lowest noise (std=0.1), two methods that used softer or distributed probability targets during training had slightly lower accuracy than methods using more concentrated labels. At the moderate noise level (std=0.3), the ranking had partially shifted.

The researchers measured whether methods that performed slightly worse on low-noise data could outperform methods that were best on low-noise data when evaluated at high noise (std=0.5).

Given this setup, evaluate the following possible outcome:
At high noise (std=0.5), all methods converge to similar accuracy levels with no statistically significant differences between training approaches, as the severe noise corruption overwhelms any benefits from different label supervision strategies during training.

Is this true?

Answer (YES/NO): NO